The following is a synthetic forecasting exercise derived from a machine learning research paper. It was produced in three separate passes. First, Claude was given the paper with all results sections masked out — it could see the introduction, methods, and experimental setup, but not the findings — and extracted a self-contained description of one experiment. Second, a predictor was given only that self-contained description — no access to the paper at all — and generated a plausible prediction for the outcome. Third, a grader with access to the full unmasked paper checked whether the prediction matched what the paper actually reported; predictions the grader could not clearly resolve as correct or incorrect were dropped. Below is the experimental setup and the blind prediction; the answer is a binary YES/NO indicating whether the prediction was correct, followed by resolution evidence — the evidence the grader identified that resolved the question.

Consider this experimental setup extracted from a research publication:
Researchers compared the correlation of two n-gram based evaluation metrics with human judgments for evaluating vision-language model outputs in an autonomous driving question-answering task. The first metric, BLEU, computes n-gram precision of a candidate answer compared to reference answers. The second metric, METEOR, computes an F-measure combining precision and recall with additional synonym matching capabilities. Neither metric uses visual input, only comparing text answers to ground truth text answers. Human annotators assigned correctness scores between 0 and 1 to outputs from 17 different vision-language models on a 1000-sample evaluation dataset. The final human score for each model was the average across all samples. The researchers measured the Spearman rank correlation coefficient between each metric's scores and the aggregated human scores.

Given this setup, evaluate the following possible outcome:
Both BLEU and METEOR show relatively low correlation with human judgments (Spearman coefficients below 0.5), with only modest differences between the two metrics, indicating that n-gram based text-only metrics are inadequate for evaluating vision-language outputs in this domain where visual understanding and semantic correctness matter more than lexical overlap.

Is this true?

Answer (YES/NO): NO